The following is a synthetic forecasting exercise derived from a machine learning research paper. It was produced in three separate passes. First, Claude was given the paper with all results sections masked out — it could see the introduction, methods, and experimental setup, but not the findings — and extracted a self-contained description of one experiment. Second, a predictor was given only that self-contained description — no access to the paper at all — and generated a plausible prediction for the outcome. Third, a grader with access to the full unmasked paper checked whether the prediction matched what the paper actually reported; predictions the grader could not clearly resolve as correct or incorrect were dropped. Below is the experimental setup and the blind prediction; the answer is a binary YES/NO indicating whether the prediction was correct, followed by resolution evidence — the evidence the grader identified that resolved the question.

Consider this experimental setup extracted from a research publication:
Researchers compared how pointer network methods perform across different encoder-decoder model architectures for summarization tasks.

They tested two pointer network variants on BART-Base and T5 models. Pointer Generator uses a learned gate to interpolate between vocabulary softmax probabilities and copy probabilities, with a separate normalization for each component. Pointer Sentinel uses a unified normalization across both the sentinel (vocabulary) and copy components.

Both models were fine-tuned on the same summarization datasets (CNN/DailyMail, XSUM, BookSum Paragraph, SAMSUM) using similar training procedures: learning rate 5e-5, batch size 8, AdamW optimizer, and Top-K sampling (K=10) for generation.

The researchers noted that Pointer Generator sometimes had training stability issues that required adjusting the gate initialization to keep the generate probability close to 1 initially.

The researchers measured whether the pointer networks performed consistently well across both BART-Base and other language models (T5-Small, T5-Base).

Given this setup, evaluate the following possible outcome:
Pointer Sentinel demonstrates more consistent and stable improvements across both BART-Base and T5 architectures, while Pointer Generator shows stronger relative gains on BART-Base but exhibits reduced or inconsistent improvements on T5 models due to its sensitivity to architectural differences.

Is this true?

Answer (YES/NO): NO